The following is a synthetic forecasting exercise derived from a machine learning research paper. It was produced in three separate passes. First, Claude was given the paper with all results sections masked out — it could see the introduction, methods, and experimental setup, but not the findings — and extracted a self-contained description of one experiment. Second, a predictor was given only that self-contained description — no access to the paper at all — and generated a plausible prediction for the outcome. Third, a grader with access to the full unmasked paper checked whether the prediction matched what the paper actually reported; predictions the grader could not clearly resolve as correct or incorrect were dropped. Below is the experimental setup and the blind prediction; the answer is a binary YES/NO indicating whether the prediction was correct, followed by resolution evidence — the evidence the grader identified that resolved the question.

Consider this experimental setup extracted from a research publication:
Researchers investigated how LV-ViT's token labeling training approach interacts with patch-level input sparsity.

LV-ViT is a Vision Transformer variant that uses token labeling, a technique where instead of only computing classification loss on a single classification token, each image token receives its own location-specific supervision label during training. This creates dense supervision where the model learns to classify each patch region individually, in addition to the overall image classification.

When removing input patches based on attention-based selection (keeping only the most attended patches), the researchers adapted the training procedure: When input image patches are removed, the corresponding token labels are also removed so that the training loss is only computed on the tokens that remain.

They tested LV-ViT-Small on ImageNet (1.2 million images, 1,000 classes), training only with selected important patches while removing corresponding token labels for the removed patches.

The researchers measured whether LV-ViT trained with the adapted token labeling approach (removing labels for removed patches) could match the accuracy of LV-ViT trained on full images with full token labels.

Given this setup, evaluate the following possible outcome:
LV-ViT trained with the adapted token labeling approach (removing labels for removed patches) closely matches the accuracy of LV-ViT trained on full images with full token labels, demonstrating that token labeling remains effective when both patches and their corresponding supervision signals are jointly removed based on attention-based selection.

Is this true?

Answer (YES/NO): YES